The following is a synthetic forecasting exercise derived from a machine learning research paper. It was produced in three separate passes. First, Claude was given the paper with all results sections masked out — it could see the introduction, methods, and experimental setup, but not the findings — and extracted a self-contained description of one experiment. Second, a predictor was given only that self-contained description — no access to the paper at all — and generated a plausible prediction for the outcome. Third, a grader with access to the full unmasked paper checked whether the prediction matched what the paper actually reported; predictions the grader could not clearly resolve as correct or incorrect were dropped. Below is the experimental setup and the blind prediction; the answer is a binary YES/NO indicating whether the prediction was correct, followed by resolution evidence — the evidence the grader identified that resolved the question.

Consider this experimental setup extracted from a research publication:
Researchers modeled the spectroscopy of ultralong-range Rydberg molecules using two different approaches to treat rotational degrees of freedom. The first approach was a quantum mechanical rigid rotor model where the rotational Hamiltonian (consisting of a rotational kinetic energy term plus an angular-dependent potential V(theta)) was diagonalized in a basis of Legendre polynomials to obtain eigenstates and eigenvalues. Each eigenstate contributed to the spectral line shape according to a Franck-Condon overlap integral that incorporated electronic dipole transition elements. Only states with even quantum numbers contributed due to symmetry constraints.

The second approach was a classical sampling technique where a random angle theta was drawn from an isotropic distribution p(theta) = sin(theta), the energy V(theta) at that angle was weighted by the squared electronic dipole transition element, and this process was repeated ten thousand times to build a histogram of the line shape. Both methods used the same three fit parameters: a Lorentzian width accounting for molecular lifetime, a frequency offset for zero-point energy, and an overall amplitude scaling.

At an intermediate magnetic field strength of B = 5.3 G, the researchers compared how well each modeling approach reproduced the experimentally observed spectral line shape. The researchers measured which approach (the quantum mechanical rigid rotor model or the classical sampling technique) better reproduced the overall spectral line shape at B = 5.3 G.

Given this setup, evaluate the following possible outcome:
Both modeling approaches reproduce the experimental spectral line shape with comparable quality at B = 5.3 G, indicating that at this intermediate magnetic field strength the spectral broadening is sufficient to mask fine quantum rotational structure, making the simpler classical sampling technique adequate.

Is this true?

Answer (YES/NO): NO